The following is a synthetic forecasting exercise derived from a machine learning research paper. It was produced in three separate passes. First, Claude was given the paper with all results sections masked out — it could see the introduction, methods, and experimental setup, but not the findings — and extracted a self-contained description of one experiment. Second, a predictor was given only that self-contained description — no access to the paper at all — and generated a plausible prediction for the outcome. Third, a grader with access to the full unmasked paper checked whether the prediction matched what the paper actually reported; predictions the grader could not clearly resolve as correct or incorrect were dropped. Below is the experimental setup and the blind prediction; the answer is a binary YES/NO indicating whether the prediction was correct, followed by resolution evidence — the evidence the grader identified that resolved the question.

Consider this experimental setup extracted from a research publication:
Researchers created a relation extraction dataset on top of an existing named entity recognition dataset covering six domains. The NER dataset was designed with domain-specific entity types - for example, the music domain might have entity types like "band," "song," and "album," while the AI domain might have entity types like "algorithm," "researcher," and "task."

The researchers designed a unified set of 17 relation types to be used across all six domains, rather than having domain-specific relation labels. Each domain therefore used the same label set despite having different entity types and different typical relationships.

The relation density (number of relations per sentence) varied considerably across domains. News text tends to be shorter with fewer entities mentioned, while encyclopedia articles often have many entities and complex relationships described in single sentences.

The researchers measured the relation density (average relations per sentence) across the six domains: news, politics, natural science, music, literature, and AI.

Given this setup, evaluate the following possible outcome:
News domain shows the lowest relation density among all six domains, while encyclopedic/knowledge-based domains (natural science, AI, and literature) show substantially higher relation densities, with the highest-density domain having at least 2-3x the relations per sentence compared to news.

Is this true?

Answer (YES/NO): YES